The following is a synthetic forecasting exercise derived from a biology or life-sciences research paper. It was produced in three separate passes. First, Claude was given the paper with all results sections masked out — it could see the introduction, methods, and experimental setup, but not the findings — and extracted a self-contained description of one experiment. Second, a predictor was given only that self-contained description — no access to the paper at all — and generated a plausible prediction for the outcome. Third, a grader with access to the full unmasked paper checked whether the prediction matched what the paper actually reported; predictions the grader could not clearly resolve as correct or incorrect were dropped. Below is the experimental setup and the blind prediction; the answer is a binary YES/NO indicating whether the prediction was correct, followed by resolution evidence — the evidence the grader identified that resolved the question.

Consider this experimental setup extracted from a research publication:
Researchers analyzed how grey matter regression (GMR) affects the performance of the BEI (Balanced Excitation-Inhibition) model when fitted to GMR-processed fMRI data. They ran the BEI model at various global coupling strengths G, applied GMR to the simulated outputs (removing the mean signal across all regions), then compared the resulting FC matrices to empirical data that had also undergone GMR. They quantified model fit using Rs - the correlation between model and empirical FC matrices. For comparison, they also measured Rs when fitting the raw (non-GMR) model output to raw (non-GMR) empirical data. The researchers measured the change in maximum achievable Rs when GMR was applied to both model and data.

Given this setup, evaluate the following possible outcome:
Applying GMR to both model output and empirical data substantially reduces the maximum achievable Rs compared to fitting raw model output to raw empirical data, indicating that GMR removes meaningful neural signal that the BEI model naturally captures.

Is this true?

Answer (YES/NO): NO